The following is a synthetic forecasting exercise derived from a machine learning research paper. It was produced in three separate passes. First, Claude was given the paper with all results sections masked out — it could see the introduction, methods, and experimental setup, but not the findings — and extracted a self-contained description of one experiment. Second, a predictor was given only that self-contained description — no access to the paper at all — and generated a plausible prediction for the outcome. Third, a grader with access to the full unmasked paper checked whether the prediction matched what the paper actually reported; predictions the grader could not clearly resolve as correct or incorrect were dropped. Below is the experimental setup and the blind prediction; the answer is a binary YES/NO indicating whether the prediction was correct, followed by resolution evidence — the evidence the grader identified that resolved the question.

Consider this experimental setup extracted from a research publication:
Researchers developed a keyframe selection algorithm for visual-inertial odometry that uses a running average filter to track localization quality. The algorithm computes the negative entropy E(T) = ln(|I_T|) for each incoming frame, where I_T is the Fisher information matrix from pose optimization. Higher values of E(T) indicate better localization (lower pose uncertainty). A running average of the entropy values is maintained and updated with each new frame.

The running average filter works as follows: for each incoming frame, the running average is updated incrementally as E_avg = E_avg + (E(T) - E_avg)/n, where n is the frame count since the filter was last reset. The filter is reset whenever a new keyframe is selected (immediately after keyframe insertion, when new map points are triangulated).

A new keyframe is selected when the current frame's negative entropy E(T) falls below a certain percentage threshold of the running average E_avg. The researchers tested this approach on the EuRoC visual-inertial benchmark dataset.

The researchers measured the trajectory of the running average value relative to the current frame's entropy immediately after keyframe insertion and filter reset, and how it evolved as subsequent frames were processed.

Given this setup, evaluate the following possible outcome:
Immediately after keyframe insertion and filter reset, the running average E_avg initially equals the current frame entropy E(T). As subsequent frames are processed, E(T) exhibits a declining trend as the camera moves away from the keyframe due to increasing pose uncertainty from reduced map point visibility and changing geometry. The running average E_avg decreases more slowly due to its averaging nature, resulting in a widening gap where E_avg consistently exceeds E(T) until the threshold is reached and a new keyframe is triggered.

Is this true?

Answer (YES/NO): YES